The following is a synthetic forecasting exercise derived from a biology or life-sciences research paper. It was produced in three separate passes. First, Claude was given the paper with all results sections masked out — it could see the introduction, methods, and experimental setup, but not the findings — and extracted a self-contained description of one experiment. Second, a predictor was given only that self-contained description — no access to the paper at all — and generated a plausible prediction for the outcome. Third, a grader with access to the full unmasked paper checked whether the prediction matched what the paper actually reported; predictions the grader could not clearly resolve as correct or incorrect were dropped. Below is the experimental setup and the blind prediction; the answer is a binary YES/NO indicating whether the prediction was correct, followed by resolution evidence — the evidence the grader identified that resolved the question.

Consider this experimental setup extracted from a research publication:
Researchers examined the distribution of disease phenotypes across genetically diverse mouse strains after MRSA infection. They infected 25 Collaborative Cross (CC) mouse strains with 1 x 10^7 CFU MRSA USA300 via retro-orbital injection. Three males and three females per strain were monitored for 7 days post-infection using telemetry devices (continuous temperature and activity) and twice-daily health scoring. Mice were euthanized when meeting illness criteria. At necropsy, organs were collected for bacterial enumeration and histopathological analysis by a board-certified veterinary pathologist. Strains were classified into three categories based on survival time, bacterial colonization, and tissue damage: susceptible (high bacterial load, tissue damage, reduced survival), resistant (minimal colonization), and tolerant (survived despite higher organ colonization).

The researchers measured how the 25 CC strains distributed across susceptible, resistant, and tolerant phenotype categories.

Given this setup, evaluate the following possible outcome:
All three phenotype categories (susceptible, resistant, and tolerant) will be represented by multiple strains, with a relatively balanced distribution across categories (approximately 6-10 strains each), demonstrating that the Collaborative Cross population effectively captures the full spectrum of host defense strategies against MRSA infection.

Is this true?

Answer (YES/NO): YES